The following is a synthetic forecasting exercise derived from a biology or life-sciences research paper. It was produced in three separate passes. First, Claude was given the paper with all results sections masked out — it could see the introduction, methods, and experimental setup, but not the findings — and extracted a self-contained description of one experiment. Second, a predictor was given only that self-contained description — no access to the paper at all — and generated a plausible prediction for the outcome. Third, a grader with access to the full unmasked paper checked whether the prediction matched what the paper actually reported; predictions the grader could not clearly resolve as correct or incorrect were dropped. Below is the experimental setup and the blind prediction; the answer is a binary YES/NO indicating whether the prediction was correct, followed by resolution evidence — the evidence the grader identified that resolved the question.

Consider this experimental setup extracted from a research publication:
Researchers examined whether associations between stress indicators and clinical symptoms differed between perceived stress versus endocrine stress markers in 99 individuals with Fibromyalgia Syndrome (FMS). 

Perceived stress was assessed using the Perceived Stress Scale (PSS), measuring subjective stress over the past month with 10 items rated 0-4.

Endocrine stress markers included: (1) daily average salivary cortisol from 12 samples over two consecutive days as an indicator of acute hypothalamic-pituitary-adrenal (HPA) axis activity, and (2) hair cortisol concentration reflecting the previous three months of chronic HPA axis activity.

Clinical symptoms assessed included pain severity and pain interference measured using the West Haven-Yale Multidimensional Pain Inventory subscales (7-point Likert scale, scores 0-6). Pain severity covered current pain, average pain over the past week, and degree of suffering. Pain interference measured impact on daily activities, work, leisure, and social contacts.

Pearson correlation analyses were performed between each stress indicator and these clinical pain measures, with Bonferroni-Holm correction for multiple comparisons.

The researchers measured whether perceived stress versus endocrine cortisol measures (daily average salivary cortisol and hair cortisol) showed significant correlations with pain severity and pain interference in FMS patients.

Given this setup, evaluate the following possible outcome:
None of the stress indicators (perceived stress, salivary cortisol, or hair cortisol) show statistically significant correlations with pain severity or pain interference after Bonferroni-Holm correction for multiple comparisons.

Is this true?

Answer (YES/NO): NO